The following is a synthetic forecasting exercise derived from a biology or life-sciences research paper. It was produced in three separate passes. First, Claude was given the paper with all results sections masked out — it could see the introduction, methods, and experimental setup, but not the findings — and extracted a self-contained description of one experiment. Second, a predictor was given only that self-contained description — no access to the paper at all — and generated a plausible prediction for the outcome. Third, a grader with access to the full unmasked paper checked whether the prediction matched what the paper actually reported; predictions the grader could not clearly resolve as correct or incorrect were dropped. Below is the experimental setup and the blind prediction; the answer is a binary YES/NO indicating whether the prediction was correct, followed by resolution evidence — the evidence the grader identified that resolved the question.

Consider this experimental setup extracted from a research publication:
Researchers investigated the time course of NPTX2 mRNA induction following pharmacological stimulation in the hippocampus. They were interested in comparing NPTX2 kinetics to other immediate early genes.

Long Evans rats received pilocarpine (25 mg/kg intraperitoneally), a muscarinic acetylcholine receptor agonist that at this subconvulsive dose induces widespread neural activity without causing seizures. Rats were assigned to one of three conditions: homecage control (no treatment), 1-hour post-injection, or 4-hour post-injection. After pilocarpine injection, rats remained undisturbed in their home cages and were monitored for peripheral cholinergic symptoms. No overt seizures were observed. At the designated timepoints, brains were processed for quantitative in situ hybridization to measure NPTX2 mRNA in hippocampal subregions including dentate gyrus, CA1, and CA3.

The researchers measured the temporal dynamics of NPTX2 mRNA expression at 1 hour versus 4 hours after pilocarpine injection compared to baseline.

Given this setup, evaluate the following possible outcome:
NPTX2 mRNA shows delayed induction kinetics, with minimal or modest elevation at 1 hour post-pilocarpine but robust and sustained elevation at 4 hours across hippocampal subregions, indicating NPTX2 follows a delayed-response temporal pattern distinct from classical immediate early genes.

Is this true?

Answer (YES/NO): NO